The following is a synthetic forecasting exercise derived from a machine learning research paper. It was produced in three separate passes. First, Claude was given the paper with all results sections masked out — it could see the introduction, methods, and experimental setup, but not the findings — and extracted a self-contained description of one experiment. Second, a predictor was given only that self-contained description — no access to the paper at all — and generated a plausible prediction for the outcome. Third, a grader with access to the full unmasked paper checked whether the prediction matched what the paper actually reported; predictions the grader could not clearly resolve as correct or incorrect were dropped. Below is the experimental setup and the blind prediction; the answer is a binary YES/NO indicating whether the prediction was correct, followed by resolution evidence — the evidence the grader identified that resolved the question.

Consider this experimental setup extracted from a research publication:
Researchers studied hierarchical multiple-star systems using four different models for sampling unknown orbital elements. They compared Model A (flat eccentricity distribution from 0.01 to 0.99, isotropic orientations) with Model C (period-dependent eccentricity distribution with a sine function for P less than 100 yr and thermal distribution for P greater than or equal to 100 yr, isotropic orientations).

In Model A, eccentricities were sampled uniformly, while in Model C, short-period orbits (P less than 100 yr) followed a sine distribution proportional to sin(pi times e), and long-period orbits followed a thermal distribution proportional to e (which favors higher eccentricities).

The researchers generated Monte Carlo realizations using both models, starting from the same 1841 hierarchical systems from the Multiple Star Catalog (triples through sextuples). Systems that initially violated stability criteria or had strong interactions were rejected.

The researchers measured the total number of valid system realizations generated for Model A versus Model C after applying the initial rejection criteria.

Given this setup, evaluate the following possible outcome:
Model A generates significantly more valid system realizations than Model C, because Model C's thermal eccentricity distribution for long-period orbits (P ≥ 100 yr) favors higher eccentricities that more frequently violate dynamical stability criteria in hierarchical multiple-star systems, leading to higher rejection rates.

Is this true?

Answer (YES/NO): YES